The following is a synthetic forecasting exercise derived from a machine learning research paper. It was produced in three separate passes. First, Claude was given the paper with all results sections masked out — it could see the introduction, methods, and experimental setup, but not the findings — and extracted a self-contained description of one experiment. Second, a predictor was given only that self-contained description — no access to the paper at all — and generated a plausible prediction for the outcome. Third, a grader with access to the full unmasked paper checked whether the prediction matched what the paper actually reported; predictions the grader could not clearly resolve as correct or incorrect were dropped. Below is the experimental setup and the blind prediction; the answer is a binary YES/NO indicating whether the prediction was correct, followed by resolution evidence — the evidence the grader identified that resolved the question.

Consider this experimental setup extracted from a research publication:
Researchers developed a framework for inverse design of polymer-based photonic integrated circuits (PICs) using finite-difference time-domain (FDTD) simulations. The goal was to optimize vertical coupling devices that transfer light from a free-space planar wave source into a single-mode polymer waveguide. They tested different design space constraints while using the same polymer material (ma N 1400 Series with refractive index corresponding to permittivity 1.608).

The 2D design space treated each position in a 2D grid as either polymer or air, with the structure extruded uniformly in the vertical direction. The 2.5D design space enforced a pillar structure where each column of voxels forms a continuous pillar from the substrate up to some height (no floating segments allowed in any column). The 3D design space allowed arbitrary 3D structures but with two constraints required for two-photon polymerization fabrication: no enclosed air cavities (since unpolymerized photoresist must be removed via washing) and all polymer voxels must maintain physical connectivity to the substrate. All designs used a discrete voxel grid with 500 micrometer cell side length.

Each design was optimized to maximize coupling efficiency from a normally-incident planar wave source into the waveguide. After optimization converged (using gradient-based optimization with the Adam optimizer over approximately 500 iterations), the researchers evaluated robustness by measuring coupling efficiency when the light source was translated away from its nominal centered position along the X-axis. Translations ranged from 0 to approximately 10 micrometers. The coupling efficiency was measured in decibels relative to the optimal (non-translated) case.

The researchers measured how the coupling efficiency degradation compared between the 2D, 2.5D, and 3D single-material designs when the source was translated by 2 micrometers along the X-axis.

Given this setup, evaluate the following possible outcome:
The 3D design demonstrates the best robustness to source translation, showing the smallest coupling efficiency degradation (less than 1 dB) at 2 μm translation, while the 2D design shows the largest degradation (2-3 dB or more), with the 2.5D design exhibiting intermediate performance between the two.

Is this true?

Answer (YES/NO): NO